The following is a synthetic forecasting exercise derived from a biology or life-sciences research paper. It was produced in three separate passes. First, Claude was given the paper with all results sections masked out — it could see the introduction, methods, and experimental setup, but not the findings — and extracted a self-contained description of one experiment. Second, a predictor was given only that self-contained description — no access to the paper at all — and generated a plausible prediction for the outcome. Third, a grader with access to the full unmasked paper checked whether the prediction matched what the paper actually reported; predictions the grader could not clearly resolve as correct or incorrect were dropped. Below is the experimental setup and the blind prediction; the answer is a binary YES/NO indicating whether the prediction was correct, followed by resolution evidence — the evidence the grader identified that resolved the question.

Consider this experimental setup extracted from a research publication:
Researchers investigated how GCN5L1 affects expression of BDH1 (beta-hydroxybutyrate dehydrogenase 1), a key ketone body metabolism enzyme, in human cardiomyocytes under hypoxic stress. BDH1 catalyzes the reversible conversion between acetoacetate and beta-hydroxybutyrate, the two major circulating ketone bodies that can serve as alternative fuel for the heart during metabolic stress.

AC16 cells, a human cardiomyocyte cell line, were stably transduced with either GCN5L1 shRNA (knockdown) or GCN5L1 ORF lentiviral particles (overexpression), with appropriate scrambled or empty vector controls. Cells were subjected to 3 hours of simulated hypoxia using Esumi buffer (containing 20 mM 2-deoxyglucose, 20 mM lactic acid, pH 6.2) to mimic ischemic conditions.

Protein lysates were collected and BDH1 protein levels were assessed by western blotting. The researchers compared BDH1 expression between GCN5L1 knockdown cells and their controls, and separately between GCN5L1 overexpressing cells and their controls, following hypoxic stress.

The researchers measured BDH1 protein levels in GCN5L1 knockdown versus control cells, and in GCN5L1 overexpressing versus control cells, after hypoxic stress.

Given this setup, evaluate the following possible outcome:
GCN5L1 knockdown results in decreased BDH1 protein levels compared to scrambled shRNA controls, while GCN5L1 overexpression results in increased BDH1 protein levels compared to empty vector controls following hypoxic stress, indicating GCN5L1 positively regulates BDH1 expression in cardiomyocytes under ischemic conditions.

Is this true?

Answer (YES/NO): NO